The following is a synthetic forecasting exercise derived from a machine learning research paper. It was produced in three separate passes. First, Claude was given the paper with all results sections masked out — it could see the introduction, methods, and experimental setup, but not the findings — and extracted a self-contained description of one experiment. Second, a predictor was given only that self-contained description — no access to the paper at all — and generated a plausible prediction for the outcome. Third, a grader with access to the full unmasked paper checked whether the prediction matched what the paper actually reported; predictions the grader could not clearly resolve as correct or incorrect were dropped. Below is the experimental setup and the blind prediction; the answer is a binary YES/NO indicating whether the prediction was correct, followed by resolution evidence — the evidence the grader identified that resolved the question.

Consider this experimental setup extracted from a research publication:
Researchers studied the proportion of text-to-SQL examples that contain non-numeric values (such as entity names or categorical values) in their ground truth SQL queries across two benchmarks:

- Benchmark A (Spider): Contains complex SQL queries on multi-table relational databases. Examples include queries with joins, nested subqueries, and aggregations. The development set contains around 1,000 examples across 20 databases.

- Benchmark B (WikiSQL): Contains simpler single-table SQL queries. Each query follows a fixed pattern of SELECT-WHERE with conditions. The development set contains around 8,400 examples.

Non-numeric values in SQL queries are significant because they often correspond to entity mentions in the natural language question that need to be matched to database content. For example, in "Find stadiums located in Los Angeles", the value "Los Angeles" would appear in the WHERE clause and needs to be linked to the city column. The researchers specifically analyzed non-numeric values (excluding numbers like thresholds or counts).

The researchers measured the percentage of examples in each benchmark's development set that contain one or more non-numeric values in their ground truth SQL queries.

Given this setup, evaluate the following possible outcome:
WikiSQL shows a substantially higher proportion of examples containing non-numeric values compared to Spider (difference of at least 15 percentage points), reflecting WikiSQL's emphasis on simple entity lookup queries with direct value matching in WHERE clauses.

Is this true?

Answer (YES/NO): YES